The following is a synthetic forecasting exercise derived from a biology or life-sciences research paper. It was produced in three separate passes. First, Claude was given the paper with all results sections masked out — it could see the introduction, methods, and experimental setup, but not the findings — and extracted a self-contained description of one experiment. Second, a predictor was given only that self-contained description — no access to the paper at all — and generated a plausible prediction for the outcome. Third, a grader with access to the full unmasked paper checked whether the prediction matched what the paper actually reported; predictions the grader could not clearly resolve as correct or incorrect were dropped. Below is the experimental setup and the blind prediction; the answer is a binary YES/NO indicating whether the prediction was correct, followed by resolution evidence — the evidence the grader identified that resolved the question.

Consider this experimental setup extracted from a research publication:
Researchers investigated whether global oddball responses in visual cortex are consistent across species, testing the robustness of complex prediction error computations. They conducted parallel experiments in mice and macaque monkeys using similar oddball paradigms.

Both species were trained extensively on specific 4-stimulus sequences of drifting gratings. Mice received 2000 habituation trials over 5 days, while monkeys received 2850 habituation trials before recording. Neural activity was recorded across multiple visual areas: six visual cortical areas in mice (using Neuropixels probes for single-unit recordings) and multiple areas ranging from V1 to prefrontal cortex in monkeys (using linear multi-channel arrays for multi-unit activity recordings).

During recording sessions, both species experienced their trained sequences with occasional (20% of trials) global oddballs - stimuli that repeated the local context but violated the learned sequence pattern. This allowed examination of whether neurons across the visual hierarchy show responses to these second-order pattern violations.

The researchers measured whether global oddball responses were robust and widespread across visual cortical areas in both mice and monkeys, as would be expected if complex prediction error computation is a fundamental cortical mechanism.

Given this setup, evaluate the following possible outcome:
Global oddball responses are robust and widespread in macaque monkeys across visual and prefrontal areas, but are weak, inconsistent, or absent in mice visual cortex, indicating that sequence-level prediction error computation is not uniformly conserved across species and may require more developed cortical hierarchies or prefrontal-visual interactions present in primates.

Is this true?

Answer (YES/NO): NO